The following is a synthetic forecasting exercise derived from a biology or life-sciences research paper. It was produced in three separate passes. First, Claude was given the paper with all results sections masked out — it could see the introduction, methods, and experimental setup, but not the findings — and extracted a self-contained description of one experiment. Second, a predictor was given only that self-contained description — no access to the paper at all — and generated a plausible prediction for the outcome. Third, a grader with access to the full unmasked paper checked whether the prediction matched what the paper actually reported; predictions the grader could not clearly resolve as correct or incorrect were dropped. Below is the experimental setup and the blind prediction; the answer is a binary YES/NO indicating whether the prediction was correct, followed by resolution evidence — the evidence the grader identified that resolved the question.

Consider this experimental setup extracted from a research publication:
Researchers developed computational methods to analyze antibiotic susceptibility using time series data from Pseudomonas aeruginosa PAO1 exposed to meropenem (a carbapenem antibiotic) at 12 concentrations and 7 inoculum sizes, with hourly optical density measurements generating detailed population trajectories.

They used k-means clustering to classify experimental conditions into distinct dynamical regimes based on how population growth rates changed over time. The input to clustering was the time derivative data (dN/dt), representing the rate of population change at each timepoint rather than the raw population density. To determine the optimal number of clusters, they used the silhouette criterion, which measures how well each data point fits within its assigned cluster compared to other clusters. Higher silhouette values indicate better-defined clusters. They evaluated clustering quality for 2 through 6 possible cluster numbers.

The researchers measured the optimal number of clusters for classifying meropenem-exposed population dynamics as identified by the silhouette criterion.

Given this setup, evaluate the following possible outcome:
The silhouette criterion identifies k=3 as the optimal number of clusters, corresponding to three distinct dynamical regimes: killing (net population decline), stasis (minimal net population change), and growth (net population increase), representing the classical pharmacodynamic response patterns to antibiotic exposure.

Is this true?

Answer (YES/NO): NO